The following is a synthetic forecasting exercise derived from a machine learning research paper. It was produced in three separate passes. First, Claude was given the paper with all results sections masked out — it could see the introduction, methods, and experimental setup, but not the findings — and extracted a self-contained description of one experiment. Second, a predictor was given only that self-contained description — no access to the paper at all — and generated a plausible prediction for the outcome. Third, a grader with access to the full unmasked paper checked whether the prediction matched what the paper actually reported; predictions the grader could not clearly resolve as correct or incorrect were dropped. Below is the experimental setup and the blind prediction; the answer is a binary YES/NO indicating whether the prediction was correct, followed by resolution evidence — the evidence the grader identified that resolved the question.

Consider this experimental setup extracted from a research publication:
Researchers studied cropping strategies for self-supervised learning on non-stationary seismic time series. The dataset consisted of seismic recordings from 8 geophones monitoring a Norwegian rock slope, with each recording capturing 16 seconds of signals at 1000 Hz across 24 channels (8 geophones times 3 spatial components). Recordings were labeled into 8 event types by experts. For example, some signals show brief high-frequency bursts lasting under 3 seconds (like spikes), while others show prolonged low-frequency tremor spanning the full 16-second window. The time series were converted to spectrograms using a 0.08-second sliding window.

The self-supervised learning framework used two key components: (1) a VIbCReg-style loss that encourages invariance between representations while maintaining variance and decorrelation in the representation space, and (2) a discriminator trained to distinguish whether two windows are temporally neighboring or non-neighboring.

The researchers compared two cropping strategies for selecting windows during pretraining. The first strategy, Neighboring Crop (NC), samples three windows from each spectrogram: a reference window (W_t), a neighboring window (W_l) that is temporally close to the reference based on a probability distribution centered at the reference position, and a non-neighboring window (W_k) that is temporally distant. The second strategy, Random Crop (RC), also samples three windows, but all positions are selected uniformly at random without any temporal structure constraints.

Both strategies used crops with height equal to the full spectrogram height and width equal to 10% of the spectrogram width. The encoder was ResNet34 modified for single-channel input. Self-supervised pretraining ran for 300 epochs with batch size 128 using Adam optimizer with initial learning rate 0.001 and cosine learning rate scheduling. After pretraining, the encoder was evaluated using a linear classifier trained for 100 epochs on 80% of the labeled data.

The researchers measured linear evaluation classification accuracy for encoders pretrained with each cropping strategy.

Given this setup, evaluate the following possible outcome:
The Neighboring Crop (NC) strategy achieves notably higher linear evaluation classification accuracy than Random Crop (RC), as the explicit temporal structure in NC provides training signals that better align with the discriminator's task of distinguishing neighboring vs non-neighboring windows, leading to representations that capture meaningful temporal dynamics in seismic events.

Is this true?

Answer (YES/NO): YES